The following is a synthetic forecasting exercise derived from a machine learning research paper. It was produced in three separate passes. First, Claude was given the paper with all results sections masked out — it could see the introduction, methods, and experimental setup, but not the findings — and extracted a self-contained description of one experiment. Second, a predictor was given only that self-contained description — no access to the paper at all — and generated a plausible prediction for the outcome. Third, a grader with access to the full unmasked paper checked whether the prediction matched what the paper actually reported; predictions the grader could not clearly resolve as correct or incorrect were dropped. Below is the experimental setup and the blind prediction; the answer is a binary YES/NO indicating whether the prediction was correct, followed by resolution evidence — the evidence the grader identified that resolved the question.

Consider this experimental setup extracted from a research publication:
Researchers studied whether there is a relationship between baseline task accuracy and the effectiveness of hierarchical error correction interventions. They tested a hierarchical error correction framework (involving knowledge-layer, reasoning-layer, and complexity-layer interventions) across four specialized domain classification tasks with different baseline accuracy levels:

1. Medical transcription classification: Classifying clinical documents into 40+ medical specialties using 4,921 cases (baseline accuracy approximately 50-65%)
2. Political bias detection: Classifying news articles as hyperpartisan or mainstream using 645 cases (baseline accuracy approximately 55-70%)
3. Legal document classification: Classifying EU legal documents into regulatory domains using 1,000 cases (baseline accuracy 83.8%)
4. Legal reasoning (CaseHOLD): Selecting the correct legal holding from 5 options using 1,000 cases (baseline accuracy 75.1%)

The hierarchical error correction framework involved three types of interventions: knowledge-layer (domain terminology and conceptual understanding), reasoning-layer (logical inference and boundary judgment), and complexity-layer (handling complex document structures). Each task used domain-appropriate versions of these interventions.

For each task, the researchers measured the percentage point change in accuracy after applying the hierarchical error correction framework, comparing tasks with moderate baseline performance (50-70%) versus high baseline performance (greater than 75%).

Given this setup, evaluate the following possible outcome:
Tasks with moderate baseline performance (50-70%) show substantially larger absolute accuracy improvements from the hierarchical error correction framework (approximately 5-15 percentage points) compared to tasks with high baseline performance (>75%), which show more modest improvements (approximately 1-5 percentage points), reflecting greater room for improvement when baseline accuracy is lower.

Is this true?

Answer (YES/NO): NO